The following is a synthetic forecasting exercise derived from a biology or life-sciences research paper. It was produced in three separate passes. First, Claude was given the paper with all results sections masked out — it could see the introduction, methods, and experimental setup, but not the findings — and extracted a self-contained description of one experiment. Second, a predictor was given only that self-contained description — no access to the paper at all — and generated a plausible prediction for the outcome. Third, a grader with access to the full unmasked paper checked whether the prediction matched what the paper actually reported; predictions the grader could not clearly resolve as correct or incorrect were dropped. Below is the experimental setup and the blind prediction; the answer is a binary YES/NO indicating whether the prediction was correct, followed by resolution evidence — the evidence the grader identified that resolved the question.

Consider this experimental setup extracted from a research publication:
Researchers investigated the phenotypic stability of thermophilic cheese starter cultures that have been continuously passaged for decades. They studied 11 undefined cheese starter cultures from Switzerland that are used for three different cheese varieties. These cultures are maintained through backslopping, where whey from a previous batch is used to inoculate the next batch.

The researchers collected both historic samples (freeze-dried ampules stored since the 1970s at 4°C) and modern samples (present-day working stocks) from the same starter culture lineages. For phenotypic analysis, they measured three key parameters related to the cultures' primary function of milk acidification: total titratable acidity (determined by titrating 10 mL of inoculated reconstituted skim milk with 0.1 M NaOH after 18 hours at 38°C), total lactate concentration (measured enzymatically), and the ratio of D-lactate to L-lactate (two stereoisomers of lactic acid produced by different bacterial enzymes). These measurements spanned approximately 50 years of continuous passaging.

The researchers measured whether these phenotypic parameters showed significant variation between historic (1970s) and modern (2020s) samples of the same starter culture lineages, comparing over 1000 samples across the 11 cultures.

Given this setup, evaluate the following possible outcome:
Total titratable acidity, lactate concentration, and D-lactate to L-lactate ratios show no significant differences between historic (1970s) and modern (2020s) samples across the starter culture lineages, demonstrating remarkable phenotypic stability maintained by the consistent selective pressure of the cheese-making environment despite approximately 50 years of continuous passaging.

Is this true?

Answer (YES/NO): NO